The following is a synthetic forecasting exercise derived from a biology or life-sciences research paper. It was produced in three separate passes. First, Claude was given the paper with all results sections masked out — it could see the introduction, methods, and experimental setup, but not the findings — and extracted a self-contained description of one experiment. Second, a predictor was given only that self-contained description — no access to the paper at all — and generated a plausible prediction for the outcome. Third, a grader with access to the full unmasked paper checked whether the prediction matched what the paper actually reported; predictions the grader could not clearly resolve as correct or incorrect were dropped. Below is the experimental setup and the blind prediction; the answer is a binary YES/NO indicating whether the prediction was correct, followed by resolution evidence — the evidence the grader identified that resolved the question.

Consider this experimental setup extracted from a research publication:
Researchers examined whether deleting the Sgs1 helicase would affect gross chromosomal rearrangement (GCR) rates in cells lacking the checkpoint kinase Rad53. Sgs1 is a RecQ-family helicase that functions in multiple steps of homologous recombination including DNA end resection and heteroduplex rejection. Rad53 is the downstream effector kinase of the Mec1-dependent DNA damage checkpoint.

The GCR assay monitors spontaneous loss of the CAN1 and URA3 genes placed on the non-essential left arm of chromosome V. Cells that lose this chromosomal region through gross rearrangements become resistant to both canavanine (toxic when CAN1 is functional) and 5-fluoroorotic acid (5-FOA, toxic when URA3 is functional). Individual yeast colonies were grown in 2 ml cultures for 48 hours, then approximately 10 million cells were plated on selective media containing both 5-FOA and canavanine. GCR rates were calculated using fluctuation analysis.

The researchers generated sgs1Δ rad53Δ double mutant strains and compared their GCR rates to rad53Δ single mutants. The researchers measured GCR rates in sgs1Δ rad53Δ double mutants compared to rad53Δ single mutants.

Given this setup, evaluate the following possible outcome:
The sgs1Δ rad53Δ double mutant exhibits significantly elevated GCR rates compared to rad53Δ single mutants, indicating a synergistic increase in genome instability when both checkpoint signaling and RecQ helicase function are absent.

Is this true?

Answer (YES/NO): YES